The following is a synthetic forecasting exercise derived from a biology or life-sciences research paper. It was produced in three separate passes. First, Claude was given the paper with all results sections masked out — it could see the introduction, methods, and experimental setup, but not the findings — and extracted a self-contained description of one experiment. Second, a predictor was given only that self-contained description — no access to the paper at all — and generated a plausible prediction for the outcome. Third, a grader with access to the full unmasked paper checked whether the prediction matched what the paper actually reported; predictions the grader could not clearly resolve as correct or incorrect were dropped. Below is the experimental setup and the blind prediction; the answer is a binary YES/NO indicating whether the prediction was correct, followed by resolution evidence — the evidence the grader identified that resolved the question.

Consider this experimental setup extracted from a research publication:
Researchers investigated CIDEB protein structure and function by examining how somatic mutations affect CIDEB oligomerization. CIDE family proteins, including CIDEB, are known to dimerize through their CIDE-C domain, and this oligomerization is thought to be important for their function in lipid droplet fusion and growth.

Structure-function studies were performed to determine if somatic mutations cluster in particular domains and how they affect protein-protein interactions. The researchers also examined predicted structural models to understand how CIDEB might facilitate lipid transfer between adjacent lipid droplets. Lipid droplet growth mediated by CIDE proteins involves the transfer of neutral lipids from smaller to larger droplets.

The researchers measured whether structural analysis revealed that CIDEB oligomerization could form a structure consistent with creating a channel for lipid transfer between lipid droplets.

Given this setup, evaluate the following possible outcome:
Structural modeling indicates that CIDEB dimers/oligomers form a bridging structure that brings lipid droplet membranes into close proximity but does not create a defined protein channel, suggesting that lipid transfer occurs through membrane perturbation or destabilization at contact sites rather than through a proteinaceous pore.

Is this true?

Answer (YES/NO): NO